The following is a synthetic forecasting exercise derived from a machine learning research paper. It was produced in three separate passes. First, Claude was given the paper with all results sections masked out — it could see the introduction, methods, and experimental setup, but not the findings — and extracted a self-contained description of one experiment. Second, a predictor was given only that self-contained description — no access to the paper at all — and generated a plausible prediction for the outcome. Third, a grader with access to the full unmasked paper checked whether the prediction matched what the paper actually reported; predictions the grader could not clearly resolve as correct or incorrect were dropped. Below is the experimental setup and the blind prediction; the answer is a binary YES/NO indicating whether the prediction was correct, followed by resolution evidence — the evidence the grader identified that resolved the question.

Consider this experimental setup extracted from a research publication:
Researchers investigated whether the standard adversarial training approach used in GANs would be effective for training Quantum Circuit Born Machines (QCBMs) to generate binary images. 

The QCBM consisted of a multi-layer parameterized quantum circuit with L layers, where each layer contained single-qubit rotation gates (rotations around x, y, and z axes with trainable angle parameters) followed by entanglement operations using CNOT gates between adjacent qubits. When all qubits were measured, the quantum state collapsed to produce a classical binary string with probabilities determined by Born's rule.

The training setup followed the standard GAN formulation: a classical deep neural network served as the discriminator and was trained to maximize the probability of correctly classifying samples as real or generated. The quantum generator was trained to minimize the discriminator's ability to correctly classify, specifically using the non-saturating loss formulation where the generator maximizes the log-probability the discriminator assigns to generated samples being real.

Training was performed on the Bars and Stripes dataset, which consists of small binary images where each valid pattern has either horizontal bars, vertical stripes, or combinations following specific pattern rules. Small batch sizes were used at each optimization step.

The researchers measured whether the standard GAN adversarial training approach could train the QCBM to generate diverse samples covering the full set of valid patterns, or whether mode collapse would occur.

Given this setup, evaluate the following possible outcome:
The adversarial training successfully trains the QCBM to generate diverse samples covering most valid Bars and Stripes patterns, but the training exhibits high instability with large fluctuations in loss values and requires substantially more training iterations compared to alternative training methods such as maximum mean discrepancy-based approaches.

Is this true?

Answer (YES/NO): NO